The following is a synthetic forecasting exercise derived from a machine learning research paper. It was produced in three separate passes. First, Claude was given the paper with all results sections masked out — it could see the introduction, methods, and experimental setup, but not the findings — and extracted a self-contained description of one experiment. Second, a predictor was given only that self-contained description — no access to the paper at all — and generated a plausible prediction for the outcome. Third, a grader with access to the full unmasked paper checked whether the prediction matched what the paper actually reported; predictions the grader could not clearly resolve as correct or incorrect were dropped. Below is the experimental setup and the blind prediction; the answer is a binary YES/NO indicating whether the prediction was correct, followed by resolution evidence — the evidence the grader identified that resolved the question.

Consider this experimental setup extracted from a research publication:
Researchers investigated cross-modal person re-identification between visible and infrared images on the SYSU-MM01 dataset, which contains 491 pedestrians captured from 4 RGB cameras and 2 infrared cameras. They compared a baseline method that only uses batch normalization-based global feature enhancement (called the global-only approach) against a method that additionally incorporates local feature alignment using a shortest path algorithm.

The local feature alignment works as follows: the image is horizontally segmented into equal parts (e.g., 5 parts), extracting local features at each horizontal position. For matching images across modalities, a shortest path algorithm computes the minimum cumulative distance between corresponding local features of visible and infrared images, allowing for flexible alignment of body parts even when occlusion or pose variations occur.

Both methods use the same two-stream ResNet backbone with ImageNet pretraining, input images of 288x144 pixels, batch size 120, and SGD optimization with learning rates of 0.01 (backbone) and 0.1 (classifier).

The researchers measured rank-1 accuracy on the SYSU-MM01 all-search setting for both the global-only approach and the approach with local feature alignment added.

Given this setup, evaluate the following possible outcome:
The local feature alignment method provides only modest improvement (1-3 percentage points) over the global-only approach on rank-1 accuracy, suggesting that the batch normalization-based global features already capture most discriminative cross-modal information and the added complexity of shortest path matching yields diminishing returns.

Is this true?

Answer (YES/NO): YES